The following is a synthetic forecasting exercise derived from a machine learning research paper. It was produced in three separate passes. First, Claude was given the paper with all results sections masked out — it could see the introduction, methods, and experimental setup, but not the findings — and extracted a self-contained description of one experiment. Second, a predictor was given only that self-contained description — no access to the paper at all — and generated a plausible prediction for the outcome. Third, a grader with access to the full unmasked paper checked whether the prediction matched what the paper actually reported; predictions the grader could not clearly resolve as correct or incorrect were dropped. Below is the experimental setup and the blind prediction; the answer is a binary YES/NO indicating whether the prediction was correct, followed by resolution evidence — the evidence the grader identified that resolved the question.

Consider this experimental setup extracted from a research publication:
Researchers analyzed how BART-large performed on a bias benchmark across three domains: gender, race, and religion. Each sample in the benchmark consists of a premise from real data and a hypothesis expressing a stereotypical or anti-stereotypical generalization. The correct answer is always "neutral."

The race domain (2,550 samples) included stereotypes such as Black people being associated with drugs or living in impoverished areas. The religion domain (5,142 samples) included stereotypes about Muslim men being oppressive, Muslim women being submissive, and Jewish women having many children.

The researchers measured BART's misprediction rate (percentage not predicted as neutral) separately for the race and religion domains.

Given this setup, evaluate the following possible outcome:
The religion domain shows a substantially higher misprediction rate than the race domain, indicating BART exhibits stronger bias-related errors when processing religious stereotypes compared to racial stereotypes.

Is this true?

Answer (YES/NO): YES